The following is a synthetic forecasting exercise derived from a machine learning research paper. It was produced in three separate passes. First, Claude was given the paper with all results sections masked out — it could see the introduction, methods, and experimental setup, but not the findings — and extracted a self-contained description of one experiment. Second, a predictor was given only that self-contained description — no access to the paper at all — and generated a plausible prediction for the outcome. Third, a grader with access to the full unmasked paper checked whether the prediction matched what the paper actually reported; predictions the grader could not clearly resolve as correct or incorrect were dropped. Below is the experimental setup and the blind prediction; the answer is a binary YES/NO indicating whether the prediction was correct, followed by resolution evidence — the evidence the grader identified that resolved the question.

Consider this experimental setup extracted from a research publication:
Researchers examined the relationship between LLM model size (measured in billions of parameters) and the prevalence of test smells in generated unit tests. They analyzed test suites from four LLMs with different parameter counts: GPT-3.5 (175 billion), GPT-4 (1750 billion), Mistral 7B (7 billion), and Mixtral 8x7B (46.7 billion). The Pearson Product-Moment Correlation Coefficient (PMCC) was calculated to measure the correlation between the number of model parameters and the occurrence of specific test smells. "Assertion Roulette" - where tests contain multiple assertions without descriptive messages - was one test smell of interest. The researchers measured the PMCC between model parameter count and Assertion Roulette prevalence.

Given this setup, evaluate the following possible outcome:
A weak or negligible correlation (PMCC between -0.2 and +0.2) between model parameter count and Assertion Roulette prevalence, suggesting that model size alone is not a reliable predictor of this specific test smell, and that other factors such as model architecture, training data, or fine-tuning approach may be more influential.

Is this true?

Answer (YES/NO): NO